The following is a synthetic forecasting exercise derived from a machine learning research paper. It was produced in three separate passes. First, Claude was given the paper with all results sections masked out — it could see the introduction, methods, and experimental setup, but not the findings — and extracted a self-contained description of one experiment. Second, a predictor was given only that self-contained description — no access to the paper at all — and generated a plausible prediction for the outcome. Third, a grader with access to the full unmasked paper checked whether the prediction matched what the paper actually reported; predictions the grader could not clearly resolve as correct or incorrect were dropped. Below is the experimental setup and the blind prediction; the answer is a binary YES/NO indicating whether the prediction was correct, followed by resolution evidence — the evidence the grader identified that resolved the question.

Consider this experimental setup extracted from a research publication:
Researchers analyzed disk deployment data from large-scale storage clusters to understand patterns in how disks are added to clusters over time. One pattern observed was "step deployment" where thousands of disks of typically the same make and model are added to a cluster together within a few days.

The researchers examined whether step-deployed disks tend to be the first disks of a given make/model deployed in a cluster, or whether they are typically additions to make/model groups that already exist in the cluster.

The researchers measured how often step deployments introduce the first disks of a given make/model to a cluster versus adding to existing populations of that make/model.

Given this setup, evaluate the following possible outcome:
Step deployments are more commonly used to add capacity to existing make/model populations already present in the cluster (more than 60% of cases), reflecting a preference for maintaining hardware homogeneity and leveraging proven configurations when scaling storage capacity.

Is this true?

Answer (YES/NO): NO